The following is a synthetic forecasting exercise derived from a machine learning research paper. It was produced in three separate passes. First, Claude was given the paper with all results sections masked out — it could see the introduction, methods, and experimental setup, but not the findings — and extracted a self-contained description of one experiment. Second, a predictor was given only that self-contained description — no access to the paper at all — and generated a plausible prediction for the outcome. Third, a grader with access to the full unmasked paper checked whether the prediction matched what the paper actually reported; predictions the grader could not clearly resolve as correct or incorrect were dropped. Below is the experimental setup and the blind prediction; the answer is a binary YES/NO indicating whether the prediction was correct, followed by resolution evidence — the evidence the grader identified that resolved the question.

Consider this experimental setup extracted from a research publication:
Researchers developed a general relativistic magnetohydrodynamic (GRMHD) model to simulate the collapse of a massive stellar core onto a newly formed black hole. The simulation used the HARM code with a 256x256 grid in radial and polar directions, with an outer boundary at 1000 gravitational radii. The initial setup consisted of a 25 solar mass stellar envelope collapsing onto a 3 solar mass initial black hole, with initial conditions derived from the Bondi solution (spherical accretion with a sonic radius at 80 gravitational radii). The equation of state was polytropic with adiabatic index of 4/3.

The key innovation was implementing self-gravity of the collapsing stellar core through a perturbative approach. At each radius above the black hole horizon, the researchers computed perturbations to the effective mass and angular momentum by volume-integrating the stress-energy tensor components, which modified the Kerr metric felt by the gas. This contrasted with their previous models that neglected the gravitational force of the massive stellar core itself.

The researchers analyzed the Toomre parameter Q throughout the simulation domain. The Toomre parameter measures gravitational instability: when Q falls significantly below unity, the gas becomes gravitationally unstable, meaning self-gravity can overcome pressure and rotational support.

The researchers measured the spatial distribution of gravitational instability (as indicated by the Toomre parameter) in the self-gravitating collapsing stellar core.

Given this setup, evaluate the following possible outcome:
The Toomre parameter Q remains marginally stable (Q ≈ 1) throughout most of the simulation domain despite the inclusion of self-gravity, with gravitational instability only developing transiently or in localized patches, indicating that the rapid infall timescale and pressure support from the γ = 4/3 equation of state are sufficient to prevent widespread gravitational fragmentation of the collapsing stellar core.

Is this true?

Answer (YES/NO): NO